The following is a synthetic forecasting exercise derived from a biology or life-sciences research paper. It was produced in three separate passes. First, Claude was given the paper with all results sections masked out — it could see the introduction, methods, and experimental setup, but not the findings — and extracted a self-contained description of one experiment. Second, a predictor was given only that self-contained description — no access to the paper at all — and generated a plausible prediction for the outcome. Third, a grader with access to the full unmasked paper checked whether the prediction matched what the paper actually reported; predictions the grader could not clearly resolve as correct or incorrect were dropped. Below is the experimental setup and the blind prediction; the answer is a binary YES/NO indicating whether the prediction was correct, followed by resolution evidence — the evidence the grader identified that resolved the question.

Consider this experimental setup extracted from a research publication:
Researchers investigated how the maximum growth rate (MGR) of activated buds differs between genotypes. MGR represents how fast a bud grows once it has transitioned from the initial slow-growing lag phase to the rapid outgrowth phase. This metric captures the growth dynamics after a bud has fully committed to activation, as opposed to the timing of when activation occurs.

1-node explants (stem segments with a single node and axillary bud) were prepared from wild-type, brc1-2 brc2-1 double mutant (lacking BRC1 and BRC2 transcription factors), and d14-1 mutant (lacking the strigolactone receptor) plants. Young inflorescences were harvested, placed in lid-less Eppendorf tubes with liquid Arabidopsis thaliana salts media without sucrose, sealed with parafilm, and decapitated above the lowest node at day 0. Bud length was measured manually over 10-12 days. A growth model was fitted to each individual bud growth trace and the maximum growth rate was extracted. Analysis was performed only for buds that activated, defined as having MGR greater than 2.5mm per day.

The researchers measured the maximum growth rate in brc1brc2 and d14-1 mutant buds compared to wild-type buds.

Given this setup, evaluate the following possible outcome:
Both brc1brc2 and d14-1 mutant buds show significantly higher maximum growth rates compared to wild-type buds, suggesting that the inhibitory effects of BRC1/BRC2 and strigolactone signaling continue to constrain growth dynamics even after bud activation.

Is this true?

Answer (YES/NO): NO